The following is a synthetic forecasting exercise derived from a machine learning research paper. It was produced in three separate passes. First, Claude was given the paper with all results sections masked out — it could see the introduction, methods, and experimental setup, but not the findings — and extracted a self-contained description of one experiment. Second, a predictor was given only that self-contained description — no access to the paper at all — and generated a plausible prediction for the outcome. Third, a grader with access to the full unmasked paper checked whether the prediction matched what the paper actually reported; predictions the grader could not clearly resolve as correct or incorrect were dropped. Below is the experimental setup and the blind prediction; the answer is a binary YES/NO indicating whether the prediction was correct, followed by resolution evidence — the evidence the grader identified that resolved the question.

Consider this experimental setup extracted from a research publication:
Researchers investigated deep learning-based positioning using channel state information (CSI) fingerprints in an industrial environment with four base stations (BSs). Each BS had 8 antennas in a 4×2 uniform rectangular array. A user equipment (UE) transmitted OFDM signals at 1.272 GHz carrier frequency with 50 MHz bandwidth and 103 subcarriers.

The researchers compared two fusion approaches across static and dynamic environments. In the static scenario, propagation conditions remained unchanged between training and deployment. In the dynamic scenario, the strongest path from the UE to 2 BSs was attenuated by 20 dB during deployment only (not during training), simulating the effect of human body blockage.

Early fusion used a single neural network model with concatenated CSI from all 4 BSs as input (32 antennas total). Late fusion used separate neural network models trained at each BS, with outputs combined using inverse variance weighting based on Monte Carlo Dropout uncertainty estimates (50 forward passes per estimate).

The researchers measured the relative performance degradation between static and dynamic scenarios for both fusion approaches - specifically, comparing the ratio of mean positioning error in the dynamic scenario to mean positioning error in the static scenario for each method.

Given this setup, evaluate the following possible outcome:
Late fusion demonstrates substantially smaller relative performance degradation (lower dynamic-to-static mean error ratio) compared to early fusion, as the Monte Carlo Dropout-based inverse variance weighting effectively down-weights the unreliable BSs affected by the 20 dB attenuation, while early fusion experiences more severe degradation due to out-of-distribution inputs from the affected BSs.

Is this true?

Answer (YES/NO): YES